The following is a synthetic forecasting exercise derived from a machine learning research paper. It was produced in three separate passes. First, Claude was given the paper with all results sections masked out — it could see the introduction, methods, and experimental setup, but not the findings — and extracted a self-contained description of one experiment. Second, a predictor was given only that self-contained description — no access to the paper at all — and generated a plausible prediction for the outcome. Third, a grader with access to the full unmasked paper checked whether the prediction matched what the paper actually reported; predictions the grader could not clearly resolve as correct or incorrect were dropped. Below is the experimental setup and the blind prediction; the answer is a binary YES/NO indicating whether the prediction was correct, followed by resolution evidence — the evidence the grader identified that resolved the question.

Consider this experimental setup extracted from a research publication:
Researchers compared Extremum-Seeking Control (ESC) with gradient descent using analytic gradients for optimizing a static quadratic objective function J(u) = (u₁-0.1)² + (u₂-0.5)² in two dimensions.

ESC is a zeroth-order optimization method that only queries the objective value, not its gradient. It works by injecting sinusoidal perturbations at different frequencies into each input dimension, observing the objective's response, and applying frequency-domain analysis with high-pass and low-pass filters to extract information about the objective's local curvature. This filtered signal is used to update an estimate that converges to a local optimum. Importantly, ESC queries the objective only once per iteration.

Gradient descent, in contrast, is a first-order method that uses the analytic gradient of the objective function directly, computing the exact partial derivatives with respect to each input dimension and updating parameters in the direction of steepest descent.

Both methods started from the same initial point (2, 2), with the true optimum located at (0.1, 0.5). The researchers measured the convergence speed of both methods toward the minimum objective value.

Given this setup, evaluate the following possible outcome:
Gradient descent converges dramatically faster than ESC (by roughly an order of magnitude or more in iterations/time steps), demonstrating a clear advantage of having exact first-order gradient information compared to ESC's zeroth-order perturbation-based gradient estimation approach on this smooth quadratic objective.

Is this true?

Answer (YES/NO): NO